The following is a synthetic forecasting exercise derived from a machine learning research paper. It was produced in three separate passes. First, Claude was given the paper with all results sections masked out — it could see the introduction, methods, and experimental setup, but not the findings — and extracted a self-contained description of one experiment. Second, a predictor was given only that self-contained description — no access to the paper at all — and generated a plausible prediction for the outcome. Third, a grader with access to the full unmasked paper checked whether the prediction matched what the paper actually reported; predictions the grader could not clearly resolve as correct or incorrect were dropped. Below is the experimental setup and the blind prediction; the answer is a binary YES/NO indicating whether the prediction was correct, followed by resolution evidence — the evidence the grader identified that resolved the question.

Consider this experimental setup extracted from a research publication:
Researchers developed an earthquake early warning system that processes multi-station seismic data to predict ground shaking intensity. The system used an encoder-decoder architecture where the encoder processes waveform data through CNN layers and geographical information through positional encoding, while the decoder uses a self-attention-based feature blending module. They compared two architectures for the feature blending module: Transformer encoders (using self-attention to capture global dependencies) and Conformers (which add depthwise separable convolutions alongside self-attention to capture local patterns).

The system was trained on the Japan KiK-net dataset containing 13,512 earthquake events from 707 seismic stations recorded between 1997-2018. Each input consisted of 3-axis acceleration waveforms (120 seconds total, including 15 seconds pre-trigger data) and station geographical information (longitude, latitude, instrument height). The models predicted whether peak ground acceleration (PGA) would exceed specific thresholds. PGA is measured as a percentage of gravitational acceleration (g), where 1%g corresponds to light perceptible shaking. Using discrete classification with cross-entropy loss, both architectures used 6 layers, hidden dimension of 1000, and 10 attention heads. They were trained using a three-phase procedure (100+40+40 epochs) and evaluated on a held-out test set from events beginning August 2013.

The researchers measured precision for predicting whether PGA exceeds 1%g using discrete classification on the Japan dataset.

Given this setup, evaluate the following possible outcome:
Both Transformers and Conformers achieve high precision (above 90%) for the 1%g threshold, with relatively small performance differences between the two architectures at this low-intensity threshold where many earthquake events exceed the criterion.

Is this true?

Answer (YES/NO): NO